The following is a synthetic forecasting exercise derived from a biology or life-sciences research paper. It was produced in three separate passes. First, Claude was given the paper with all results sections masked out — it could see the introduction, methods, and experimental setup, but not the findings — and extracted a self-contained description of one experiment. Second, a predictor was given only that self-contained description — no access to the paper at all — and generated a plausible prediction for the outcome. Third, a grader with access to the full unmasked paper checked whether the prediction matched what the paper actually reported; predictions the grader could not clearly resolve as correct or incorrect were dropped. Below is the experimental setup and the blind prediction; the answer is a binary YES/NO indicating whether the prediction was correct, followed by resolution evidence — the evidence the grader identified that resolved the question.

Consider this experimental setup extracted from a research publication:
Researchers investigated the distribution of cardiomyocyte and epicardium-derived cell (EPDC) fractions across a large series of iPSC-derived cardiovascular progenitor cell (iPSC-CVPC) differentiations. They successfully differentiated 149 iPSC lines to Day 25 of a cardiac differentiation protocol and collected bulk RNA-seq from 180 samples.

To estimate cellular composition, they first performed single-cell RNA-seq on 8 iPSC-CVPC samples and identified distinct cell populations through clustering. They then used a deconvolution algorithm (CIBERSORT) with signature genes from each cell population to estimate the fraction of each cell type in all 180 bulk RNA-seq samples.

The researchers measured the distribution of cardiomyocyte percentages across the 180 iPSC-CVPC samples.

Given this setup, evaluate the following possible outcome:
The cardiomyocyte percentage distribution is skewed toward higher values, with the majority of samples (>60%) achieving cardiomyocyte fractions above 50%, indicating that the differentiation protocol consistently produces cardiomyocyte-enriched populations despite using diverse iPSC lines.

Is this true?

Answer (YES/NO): YES